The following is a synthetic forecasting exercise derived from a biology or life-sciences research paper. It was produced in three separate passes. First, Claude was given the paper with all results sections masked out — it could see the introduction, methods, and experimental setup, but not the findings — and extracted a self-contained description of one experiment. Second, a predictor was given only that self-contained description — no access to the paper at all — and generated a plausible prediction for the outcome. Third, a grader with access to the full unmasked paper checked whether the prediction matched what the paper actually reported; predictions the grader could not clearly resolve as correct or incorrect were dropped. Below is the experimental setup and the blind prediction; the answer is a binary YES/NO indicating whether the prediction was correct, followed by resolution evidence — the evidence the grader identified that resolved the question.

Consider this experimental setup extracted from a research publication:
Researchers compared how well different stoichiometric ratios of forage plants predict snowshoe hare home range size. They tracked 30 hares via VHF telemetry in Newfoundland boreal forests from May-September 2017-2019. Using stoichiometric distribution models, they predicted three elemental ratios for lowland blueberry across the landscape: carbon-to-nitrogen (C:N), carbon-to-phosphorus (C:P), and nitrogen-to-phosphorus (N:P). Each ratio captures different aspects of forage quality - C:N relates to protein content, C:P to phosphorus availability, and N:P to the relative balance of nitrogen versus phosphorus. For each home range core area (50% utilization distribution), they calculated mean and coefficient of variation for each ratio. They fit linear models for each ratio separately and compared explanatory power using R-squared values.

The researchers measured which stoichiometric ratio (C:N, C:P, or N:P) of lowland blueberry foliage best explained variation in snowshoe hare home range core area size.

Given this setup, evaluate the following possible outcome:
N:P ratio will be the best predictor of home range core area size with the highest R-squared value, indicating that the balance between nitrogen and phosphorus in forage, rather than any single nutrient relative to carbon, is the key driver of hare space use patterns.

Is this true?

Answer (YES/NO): NO